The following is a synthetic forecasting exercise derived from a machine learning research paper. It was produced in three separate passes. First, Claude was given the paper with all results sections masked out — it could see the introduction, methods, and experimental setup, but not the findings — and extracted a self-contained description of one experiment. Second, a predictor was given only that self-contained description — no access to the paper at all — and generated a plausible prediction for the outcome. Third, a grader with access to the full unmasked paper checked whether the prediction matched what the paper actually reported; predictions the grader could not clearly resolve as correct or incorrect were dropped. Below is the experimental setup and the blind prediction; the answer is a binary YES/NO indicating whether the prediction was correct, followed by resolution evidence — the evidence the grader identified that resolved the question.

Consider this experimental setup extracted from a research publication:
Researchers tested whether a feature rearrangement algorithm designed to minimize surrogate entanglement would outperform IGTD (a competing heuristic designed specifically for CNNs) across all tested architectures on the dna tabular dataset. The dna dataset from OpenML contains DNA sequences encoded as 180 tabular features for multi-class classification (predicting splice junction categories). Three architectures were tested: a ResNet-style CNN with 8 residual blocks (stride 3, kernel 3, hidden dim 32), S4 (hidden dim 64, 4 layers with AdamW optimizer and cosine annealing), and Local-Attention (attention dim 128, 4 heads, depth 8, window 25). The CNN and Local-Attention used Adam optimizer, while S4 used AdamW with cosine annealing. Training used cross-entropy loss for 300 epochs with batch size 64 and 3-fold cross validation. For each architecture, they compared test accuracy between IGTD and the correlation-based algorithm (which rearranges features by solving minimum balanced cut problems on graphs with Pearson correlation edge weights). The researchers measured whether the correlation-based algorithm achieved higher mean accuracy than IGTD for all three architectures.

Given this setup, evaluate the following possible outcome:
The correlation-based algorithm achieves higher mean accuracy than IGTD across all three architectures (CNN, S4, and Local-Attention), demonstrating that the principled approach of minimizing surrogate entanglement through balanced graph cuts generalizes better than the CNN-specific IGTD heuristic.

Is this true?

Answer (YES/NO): NO